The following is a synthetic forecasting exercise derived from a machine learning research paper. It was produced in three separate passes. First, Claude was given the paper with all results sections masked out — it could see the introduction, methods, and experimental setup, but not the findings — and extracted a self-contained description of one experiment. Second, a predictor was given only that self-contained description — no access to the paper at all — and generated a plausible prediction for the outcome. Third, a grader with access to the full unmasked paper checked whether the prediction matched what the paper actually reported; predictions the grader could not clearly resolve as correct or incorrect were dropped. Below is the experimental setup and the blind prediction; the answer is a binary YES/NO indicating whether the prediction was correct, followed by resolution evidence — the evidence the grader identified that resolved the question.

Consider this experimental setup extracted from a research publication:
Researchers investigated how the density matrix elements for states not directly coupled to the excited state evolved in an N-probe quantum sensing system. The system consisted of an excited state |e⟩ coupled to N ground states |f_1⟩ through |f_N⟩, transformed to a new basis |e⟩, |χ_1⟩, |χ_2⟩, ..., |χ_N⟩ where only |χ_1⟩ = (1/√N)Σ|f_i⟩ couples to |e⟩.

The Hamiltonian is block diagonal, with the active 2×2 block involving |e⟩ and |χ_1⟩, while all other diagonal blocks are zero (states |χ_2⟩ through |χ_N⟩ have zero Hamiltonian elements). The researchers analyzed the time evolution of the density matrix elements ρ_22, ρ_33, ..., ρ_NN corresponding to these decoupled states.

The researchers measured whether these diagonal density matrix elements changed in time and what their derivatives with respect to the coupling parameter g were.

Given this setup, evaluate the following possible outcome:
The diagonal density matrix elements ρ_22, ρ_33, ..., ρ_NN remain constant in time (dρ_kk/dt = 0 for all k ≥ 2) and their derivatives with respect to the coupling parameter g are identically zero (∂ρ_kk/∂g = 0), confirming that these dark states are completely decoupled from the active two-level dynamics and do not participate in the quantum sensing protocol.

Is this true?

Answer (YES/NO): YES